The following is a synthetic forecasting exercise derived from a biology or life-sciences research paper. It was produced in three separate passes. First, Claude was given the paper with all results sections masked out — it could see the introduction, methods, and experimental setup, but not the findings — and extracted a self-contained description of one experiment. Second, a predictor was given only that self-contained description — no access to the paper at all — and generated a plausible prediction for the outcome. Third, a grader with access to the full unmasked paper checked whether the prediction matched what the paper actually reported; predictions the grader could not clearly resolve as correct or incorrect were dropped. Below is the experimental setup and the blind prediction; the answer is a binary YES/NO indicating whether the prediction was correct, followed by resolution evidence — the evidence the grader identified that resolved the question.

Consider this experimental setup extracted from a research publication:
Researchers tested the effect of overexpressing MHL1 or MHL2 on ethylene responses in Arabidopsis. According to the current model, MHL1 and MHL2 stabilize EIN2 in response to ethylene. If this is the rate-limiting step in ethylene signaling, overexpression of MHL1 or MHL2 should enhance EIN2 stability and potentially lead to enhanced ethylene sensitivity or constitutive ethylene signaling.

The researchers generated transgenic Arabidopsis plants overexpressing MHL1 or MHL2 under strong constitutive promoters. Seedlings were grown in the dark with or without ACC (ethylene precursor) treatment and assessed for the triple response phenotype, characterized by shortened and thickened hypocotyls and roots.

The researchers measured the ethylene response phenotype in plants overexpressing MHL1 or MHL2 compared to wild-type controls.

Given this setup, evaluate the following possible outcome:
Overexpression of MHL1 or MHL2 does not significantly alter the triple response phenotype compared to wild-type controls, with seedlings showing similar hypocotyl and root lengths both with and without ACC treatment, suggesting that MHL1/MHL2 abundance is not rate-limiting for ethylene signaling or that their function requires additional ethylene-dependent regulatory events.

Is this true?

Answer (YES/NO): YES